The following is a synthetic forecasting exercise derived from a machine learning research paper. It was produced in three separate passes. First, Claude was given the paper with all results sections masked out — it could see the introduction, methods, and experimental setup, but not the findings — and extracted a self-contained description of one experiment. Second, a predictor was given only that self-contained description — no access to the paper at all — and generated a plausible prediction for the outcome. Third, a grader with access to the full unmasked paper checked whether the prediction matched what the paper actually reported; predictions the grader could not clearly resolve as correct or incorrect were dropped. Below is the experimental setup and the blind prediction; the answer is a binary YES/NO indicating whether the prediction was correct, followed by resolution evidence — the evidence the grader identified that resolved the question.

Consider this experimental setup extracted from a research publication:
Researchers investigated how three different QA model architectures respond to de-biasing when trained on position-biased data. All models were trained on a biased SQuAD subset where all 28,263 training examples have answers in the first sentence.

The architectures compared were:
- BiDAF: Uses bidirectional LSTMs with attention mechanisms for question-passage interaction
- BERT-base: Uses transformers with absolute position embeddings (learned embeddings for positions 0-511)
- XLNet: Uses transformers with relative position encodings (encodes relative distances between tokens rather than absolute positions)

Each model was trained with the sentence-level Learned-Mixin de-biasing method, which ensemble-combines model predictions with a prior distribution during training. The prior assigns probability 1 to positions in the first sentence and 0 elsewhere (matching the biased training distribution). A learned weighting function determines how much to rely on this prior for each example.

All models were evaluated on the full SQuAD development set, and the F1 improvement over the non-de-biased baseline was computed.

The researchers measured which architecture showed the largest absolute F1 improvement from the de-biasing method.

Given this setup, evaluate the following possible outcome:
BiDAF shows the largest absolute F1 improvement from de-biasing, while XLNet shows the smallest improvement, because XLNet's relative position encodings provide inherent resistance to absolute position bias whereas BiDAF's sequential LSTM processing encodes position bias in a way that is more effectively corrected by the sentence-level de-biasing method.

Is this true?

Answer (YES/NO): NO